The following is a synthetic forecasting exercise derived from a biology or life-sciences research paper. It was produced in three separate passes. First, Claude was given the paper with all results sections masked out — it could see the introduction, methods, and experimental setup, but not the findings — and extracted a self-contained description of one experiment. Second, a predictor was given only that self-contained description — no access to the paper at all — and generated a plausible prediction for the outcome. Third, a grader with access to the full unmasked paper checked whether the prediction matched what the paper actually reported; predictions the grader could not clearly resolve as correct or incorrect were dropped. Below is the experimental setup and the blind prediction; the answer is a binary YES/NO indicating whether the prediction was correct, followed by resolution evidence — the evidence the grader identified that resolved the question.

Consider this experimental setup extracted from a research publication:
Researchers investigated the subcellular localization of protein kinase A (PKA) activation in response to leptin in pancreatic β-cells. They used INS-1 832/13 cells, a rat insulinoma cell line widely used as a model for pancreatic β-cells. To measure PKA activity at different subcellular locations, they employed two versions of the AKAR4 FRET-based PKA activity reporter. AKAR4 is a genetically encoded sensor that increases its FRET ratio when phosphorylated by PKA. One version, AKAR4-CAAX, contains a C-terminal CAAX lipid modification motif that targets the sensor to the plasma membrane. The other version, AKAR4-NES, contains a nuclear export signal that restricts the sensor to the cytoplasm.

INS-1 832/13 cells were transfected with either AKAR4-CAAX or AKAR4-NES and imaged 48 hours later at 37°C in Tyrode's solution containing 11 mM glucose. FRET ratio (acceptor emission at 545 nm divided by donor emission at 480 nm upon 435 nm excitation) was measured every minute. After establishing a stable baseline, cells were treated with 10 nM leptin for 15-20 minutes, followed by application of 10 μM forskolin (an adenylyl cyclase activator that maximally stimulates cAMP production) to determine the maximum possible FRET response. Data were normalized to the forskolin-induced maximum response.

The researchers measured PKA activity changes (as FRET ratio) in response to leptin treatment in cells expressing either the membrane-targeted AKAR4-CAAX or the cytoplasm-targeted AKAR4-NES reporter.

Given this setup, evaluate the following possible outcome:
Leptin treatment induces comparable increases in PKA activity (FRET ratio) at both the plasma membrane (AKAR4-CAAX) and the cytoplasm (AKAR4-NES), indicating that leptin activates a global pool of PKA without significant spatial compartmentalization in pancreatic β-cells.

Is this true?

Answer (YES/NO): NO